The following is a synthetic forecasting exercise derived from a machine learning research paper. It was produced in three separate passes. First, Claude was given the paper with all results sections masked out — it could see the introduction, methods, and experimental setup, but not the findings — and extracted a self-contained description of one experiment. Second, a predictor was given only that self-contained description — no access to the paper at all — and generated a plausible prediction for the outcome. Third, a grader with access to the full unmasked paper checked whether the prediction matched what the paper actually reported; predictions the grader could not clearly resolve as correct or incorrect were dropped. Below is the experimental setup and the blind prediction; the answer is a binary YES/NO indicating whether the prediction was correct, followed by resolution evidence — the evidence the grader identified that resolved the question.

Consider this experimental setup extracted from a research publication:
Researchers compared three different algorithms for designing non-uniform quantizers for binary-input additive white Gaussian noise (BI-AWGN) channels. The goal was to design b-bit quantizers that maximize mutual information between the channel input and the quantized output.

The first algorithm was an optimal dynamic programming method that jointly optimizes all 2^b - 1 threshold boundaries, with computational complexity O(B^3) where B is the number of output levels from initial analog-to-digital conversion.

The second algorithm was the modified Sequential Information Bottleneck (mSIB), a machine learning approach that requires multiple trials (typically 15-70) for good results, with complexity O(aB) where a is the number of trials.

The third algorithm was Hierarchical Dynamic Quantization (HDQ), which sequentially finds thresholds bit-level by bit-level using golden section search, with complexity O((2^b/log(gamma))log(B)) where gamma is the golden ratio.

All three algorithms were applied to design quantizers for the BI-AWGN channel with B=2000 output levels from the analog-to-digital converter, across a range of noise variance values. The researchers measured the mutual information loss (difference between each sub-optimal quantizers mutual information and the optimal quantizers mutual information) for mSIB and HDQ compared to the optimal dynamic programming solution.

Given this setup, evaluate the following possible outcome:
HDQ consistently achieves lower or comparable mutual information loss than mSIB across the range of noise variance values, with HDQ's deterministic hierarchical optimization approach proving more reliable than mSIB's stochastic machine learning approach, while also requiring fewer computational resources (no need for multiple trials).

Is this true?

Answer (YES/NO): NO